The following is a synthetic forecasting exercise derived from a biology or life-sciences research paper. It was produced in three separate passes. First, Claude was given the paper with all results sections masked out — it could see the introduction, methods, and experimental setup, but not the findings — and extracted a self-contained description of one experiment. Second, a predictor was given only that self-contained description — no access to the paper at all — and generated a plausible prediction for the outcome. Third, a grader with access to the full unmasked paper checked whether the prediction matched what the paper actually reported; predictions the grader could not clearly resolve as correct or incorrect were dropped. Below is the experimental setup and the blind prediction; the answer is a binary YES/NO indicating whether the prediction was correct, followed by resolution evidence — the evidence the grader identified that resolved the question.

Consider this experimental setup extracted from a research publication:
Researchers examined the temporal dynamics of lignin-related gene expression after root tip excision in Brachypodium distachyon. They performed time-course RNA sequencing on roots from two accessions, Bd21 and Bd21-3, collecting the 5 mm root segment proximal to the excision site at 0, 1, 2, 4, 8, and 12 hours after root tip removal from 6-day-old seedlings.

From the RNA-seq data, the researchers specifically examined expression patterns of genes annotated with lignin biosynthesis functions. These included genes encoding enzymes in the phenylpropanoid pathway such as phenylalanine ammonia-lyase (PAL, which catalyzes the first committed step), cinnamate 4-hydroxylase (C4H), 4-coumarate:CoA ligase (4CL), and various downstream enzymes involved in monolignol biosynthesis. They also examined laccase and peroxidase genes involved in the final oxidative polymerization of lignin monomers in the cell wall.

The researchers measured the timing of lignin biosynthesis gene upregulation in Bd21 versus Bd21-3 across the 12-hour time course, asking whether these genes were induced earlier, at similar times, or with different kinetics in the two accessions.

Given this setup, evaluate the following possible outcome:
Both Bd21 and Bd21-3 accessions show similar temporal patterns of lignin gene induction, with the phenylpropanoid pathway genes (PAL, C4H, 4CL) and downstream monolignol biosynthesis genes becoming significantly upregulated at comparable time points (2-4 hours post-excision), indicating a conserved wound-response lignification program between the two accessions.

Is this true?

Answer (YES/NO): NO